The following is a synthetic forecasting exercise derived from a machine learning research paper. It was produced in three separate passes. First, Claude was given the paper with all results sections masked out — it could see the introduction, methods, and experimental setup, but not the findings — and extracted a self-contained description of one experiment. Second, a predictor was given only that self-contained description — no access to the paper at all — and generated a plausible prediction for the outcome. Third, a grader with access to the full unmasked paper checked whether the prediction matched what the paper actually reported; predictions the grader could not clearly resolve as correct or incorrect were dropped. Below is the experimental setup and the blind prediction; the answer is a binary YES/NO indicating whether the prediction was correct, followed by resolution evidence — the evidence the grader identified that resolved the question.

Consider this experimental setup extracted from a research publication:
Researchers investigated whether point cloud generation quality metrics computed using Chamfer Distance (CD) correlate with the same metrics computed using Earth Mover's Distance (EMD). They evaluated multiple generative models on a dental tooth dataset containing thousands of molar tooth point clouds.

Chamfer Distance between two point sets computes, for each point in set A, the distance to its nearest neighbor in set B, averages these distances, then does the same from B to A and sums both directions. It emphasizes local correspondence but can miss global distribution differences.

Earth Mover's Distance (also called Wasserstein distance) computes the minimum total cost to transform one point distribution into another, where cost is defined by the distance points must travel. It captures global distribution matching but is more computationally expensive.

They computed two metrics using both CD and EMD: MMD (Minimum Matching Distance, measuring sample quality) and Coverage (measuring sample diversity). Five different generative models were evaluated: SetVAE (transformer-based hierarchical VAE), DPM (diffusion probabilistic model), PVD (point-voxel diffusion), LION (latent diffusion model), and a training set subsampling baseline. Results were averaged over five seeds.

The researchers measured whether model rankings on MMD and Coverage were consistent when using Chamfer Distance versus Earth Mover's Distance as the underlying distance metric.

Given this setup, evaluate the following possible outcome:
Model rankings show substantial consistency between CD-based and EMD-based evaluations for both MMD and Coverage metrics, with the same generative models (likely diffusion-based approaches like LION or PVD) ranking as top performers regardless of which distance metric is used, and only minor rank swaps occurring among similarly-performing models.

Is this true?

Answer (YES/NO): NO